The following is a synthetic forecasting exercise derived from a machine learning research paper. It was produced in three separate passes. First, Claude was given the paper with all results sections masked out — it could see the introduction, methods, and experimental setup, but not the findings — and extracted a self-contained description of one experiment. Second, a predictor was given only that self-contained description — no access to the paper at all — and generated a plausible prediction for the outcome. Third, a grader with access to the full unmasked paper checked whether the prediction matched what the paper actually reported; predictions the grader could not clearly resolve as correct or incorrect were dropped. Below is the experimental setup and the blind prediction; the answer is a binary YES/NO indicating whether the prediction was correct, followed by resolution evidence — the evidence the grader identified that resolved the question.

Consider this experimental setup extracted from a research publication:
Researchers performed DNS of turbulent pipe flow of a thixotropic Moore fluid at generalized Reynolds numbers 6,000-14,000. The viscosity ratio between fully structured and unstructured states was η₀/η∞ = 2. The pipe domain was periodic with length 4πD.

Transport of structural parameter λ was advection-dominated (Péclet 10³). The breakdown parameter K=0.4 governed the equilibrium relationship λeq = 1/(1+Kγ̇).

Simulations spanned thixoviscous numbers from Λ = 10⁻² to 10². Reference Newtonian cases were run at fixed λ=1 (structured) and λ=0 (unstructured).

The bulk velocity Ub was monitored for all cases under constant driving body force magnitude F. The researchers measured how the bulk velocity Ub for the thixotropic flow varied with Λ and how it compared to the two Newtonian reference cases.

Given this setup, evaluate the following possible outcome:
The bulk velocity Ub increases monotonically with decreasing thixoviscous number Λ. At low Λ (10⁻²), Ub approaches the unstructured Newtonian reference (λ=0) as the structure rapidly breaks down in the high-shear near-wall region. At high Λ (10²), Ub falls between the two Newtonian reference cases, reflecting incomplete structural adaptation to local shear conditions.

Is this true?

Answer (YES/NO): NO